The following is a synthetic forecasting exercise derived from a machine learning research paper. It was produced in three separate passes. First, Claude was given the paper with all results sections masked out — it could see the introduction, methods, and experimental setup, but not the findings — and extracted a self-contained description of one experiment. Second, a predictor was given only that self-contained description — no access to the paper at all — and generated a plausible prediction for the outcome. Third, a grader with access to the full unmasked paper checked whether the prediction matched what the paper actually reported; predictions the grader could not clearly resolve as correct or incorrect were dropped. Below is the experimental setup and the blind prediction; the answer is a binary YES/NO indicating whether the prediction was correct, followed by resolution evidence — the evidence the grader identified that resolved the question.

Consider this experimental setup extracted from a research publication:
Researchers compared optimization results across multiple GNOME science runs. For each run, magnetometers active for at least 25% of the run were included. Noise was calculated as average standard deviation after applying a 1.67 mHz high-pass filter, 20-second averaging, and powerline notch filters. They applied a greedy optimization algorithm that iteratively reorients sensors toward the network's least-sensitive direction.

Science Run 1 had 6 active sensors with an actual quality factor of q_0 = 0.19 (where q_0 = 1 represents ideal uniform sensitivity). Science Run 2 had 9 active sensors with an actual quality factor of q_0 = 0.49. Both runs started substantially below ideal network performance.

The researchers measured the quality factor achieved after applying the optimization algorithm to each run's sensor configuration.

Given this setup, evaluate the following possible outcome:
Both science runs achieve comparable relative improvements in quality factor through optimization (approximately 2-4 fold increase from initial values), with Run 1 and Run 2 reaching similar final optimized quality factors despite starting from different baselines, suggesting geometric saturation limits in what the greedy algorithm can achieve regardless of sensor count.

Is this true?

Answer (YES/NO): NO